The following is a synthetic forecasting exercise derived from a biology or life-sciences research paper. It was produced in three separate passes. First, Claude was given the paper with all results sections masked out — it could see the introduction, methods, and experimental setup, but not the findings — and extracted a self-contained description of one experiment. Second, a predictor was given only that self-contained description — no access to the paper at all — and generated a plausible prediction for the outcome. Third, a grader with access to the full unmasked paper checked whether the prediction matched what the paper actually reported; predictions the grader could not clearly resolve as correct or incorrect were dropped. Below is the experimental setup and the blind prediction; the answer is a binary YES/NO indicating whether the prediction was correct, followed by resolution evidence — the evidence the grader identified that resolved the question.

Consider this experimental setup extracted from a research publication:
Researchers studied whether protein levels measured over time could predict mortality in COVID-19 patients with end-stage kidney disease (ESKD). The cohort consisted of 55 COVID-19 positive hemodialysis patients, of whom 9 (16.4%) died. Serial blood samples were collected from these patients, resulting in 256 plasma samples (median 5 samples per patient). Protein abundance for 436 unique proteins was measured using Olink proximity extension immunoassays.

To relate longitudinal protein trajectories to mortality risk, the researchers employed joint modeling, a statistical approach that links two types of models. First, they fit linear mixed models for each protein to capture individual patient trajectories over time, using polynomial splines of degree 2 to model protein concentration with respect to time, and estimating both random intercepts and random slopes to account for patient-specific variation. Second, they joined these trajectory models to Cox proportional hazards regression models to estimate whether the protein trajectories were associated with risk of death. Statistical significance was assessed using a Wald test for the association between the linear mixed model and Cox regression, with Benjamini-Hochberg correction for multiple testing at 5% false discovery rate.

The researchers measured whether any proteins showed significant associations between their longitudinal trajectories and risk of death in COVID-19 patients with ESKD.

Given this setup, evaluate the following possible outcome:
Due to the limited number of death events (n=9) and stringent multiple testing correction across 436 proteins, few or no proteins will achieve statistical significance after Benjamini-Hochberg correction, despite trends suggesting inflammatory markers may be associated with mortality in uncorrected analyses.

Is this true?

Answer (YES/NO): NO